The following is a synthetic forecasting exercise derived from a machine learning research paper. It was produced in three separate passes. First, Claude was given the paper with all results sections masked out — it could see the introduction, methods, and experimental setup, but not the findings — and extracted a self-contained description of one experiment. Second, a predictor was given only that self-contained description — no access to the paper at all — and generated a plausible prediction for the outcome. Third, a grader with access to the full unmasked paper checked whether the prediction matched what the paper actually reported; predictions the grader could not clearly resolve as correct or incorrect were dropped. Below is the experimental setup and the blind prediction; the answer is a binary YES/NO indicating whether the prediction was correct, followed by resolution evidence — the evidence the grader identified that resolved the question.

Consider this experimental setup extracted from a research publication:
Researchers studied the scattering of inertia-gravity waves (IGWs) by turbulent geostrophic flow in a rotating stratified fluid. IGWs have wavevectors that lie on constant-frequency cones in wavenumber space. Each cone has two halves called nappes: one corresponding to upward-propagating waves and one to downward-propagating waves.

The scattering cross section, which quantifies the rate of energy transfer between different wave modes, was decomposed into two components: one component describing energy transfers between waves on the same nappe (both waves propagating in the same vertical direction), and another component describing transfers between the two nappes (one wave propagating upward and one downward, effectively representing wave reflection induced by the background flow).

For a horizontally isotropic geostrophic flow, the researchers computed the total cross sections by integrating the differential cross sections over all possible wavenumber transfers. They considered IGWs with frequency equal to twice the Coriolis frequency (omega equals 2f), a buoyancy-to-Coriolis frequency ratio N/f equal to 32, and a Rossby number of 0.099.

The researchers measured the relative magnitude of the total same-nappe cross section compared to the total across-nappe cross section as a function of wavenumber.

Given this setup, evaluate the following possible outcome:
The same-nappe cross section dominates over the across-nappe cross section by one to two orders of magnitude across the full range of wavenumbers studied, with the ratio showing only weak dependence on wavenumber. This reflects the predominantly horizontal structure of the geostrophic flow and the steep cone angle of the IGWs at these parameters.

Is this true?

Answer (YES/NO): NO